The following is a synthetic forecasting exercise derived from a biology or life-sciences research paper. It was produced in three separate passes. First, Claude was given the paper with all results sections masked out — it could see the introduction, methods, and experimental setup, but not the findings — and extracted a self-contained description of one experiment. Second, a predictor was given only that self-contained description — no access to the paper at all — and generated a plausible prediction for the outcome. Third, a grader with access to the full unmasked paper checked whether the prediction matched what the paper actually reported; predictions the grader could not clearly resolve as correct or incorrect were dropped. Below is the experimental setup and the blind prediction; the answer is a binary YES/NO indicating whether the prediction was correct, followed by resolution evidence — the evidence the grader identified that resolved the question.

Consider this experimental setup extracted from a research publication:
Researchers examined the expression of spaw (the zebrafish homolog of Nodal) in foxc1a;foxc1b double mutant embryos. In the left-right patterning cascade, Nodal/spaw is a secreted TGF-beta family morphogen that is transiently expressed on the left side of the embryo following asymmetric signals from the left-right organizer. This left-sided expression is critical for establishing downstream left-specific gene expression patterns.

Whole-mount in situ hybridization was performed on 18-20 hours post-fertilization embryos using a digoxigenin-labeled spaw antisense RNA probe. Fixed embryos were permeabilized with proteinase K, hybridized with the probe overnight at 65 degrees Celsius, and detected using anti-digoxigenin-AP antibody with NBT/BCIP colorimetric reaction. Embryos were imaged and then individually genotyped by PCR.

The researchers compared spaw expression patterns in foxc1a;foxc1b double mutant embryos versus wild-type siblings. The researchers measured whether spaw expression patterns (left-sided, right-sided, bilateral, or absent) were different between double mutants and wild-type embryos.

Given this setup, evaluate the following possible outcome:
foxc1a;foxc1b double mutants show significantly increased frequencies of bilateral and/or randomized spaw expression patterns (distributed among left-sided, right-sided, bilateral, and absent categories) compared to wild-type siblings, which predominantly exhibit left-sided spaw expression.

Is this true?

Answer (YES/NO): NO